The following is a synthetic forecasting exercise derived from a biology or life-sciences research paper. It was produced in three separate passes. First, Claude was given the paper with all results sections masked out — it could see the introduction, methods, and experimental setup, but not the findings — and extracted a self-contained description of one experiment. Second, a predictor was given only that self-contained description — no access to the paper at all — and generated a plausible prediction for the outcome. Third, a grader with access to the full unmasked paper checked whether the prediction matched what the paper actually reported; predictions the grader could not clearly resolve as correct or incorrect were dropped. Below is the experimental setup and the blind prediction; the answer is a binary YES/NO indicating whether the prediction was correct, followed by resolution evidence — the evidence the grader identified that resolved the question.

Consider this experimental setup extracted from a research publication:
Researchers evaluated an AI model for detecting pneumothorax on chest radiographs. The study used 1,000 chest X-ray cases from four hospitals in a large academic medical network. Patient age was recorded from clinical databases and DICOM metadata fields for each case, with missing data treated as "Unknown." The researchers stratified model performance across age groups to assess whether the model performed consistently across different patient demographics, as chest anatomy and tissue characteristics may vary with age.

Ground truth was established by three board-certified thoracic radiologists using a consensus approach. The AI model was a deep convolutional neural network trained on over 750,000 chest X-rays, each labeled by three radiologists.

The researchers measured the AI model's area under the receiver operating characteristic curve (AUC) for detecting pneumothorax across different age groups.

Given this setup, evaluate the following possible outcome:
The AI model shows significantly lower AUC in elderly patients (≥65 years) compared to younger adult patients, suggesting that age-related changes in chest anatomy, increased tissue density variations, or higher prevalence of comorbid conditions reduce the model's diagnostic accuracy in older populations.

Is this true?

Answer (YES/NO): NO